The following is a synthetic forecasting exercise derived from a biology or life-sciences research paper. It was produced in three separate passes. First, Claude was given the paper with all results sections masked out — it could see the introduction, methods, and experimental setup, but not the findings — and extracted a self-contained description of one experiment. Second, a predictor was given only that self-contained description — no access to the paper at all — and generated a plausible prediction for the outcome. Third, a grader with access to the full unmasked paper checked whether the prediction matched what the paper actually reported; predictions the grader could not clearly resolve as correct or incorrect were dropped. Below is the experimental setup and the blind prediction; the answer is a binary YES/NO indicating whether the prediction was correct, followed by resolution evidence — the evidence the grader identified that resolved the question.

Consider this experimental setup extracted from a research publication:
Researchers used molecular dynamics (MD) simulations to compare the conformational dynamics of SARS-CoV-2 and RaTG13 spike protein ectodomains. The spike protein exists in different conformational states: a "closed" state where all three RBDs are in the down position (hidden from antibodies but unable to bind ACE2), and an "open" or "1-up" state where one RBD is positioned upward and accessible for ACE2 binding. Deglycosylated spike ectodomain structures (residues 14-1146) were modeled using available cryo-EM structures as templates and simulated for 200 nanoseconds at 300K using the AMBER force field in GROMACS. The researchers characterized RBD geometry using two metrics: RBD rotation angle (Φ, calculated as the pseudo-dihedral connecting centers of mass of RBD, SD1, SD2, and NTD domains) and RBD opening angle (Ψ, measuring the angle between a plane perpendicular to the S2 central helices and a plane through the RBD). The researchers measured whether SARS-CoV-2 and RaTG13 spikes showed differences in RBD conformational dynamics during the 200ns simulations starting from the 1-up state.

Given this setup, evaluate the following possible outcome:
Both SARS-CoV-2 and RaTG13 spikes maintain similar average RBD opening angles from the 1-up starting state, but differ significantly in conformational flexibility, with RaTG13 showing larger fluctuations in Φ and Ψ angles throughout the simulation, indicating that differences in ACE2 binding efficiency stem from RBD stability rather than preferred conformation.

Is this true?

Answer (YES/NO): NO